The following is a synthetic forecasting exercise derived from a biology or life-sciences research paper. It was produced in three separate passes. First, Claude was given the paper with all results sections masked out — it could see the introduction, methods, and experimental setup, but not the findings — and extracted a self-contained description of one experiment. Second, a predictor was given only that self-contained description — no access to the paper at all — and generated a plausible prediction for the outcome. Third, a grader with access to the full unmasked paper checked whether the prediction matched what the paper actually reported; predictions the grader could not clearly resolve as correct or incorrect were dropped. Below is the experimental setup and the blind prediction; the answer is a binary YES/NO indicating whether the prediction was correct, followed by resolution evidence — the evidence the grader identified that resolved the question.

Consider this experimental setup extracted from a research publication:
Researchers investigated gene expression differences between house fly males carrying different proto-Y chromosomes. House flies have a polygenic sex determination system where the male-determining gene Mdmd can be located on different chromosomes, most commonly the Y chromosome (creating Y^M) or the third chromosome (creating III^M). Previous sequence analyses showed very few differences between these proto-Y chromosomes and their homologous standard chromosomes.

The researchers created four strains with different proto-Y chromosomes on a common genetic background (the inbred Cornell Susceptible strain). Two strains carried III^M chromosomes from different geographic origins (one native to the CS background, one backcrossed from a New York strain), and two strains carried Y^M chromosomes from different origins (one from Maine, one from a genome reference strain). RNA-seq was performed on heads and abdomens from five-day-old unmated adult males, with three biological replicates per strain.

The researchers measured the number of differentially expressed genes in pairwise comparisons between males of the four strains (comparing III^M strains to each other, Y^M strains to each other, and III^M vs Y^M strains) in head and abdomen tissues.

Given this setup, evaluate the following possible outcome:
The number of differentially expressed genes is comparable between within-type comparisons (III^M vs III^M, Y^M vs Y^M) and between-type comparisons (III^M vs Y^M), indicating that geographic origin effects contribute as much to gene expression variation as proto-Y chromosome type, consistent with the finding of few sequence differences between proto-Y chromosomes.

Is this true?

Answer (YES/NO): NO